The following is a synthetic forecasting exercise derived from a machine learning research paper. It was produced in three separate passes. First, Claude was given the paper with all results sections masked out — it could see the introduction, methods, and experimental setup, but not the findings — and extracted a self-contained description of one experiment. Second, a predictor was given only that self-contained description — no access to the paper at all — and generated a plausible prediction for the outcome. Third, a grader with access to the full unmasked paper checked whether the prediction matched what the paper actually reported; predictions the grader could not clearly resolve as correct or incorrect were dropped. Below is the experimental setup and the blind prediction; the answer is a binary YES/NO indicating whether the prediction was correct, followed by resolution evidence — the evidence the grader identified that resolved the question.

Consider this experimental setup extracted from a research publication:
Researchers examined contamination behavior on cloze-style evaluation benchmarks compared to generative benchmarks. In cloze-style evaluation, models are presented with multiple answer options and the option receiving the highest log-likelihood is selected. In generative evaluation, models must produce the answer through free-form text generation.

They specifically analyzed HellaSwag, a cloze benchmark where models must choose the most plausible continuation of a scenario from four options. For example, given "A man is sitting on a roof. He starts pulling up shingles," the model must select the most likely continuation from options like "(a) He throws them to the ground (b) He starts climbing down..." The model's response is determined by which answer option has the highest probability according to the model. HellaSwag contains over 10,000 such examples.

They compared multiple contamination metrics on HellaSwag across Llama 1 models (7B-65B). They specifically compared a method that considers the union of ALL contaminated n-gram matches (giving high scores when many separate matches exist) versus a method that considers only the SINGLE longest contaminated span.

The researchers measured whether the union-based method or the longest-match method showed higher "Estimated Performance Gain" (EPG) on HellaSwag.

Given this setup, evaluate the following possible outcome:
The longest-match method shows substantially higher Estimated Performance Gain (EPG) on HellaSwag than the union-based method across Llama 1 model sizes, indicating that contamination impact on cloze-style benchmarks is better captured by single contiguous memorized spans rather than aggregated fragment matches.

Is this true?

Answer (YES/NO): NO